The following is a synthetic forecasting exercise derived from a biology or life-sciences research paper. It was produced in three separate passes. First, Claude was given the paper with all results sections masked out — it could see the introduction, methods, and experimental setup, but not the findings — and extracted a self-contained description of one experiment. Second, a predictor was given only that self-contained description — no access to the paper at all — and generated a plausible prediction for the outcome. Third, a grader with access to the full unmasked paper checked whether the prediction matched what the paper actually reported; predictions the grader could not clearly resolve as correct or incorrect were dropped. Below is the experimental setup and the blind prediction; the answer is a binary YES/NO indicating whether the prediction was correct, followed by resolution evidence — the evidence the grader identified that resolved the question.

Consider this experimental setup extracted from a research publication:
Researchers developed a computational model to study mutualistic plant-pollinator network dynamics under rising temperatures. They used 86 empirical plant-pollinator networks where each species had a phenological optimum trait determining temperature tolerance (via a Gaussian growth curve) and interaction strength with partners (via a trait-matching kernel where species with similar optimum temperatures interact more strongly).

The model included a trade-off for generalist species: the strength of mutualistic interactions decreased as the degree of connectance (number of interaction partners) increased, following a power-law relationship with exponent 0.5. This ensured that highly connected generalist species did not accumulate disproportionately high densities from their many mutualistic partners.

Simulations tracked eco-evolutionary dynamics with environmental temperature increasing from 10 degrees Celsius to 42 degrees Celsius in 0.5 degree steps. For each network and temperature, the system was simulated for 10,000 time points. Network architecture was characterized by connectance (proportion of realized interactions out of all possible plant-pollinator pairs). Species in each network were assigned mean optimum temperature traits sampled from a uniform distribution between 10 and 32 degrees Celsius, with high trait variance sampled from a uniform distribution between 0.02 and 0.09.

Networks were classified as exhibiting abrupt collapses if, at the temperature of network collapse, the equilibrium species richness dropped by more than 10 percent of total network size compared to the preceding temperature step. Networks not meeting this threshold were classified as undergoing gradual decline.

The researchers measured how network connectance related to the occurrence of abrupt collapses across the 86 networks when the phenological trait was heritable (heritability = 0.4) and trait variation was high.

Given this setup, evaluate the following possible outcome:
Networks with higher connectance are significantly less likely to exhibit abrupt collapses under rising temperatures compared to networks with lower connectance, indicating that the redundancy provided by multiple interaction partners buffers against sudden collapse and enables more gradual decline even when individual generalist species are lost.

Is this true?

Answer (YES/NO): NO